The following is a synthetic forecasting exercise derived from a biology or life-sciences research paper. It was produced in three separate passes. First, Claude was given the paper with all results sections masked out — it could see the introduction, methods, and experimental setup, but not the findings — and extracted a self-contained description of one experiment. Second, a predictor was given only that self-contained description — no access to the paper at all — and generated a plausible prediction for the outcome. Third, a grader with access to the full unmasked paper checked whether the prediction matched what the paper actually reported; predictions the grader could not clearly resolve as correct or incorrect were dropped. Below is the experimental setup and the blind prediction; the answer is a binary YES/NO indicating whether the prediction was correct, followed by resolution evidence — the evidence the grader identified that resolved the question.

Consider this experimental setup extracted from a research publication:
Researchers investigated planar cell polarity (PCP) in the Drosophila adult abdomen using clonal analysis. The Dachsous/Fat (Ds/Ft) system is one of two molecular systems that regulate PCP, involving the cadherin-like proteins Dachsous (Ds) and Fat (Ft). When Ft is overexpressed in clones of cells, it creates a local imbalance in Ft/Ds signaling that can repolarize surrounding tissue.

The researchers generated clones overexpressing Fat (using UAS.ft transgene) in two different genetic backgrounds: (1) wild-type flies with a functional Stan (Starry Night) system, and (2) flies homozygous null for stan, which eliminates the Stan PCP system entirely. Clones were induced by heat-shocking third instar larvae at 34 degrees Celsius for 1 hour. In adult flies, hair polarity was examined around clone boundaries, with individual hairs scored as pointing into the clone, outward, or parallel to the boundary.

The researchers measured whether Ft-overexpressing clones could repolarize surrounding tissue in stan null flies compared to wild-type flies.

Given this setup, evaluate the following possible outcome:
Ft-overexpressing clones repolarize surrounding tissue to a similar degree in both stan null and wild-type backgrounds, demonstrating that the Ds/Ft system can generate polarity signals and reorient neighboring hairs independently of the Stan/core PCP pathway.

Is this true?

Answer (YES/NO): YES